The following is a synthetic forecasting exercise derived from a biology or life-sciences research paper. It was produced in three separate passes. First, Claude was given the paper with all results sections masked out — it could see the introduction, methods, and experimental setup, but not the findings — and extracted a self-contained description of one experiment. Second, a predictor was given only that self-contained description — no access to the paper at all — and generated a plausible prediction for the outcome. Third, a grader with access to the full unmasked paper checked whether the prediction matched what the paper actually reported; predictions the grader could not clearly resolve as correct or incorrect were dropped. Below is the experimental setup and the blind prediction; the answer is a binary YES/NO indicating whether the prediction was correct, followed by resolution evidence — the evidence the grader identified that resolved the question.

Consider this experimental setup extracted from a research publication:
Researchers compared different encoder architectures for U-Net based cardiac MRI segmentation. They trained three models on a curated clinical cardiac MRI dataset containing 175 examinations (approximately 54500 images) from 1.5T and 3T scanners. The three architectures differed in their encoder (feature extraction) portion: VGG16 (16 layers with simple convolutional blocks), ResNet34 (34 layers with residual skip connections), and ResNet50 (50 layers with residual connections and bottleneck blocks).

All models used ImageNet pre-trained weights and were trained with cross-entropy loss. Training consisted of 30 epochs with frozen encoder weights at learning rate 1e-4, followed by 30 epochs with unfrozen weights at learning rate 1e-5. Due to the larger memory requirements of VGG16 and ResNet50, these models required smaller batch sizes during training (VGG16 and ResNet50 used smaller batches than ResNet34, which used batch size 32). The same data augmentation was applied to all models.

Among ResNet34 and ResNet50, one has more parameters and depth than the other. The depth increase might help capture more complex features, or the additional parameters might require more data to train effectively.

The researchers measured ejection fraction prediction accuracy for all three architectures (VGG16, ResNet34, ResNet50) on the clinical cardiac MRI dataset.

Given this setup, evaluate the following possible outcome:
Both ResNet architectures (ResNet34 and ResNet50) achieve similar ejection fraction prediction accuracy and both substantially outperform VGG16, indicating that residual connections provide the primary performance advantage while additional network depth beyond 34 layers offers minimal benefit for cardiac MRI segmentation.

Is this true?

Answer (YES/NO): NO